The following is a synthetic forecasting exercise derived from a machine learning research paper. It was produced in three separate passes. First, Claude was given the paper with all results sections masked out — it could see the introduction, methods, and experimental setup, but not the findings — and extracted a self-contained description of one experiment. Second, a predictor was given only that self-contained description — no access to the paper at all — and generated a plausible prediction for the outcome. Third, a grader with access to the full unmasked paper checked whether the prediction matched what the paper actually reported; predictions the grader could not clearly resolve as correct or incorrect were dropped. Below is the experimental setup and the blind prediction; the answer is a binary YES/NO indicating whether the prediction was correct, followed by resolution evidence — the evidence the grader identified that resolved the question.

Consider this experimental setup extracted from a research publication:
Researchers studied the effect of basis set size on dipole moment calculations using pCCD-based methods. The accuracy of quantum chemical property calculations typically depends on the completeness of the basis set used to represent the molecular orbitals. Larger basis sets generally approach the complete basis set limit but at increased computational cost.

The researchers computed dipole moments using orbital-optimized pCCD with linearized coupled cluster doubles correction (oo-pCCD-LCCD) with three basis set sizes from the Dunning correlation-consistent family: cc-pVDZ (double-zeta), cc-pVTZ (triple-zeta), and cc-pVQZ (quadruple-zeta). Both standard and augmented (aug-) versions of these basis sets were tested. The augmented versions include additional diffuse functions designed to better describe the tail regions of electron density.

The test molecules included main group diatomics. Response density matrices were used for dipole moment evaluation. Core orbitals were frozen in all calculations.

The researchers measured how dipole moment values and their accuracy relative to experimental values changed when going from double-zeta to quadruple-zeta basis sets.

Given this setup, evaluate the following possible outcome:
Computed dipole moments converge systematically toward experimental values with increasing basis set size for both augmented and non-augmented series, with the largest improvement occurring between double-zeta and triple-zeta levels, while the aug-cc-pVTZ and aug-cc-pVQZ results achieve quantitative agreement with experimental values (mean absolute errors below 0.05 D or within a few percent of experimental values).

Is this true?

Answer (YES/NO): NO